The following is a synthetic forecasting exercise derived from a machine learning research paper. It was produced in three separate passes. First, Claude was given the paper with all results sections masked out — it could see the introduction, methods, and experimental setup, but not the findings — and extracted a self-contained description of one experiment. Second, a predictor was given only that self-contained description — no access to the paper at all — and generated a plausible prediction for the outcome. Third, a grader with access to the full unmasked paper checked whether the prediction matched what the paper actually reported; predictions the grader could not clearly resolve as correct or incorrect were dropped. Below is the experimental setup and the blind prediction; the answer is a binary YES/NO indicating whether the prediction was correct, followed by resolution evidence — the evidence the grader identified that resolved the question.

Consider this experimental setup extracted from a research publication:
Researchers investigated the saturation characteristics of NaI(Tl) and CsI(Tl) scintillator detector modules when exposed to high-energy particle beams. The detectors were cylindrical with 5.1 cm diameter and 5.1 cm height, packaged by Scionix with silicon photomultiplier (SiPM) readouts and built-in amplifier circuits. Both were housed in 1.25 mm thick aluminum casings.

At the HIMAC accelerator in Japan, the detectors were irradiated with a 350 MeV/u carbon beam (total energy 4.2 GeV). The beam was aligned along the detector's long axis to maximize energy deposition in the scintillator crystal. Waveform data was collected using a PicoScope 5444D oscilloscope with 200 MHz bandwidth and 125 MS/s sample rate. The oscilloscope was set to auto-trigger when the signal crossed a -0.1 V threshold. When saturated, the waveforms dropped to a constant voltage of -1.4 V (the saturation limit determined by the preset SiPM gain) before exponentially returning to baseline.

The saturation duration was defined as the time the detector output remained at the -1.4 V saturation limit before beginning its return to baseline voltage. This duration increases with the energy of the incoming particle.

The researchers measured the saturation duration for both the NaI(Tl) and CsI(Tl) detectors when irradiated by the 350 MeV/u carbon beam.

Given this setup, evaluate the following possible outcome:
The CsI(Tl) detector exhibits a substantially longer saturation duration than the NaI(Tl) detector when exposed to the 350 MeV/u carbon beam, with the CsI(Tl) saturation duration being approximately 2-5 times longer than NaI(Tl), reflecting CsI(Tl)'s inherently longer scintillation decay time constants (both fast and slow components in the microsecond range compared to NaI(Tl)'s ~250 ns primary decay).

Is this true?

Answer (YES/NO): YES